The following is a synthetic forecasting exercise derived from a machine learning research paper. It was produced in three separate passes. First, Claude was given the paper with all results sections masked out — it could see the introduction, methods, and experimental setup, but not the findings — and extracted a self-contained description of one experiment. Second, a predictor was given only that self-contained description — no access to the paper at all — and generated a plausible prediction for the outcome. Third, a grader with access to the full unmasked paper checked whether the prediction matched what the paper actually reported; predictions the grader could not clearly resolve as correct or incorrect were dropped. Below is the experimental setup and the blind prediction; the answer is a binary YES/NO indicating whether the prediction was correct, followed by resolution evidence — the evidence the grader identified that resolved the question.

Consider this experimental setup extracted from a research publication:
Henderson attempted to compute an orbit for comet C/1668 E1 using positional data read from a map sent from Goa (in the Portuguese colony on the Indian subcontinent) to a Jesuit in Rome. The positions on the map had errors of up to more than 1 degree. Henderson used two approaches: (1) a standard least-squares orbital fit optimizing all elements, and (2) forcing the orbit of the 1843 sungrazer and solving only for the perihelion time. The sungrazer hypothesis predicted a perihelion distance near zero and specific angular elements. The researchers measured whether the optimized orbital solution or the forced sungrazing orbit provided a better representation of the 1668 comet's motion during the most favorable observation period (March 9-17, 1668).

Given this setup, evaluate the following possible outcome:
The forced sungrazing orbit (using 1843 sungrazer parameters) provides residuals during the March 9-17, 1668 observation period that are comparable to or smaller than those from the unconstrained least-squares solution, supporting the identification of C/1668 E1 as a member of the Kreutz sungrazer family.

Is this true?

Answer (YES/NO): YES